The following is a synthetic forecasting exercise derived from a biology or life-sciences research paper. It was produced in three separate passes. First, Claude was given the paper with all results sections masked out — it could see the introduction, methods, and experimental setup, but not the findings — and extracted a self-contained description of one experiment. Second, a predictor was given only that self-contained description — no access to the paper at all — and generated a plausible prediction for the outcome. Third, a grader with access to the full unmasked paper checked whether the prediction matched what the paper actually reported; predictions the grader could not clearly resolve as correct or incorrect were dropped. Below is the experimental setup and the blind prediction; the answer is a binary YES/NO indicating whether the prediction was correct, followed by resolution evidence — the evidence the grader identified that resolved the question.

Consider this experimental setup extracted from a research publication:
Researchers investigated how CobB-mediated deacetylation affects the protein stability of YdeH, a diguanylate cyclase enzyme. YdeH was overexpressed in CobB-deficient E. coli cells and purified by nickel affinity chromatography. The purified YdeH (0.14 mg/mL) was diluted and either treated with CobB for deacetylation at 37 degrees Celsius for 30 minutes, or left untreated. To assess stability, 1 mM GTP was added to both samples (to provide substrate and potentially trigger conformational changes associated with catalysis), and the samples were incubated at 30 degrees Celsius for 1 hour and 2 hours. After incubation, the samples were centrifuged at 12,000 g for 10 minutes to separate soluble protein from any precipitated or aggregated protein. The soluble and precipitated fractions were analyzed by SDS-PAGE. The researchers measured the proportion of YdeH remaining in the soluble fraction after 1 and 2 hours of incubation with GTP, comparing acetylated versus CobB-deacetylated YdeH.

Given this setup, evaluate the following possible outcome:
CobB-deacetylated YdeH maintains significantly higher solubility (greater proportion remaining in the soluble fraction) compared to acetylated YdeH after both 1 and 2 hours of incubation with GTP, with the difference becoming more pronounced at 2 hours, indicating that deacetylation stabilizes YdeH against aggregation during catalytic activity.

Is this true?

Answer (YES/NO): YES